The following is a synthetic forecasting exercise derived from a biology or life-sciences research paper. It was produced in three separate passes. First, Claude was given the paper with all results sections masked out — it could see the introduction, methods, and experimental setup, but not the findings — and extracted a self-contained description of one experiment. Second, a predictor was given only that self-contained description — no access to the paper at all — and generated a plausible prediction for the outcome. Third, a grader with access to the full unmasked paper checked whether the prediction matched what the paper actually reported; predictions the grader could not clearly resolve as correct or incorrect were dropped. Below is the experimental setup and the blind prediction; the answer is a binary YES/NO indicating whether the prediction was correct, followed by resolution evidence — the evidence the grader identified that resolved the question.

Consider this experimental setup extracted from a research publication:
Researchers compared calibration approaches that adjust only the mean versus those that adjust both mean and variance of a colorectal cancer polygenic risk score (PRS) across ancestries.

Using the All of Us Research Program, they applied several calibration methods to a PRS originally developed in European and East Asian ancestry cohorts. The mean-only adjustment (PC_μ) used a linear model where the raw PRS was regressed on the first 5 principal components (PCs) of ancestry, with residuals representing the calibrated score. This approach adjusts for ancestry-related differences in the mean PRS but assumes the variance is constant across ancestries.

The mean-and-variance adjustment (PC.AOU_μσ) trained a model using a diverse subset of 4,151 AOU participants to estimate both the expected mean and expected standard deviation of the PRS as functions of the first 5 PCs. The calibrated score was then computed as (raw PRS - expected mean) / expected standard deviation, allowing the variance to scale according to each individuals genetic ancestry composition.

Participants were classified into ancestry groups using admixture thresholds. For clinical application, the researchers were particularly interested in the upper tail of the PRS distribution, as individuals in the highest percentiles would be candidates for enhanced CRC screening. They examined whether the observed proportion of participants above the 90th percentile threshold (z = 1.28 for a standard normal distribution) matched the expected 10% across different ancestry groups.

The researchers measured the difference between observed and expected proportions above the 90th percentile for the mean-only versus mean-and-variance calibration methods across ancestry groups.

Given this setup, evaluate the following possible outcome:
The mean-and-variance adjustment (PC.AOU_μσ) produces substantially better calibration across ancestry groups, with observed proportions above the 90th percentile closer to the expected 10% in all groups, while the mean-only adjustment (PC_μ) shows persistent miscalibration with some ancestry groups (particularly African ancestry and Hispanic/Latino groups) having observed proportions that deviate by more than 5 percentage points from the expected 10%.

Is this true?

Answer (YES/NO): NO